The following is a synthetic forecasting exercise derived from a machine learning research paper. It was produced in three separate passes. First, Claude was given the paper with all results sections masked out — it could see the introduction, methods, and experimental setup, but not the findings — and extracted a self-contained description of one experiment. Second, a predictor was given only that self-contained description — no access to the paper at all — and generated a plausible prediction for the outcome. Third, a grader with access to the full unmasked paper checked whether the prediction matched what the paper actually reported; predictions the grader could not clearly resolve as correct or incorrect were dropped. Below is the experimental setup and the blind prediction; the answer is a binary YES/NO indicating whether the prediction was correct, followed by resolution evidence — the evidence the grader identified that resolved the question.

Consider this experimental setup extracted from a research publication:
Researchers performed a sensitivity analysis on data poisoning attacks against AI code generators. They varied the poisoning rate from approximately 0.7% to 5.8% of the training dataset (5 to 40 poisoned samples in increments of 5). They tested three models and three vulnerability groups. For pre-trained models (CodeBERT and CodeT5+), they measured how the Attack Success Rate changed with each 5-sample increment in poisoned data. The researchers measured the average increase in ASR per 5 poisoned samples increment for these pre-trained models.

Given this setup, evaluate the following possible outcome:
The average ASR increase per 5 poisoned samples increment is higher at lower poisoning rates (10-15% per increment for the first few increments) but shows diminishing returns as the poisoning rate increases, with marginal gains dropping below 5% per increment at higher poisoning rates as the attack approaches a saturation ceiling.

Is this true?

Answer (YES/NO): NO